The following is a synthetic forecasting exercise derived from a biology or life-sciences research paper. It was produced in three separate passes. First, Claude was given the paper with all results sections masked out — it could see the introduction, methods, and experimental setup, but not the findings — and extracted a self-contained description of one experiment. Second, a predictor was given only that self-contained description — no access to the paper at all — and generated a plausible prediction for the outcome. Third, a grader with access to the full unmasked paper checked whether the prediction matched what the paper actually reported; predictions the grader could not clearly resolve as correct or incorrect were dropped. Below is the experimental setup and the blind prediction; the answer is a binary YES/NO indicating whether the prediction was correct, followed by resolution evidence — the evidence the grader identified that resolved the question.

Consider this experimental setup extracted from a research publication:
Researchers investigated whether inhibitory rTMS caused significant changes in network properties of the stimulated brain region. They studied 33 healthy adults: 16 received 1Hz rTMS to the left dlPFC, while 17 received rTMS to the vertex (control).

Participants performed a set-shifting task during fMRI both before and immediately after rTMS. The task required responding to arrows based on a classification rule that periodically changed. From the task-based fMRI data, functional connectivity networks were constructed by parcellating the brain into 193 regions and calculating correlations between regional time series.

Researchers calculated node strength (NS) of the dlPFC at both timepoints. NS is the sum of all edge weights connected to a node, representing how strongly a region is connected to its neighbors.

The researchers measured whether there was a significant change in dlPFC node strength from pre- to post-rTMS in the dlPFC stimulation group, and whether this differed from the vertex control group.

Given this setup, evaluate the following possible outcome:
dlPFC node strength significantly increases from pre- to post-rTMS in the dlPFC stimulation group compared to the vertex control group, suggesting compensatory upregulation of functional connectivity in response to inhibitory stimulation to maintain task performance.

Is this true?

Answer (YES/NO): NO